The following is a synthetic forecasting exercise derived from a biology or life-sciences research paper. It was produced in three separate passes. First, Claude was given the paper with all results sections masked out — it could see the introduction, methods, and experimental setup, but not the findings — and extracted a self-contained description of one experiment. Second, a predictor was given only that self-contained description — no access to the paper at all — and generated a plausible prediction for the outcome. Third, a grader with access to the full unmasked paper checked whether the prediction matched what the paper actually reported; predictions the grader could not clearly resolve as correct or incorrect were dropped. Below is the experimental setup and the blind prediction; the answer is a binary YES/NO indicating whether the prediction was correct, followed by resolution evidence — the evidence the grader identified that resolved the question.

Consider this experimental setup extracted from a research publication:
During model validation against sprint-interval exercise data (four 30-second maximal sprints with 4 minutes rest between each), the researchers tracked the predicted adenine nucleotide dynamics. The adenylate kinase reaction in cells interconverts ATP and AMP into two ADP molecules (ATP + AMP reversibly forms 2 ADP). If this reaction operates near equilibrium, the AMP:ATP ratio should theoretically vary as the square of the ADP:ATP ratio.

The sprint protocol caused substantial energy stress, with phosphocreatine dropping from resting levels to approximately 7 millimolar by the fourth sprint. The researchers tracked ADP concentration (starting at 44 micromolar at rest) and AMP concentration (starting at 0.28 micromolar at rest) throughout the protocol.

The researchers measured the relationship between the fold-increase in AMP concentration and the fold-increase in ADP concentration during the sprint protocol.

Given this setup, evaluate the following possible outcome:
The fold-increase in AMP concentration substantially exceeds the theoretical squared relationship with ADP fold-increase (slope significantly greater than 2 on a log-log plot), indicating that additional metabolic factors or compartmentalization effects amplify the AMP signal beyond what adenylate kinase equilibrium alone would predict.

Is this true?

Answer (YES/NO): NO